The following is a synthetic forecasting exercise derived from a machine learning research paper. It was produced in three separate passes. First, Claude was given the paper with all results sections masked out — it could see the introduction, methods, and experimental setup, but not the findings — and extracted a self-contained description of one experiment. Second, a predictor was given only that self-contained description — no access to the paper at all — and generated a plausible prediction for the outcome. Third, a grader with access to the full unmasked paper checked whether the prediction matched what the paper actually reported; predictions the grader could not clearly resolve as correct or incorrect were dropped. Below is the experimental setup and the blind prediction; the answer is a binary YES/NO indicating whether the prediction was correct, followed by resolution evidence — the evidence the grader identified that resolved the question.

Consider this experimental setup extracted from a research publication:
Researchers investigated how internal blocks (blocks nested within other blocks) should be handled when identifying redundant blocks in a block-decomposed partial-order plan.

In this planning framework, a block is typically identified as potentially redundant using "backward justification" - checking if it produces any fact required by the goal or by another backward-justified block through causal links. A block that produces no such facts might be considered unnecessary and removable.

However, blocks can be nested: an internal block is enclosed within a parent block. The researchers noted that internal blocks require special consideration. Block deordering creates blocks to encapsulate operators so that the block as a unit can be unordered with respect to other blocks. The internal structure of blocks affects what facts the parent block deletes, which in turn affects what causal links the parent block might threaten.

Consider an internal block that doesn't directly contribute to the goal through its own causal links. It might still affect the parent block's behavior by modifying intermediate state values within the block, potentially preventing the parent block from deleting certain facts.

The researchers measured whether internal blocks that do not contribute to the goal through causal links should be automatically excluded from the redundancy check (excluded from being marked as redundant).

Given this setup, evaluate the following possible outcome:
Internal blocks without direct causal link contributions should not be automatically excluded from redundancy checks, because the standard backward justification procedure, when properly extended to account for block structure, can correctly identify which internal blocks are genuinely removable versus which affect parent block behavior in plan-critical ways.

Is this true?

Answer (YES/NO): NO